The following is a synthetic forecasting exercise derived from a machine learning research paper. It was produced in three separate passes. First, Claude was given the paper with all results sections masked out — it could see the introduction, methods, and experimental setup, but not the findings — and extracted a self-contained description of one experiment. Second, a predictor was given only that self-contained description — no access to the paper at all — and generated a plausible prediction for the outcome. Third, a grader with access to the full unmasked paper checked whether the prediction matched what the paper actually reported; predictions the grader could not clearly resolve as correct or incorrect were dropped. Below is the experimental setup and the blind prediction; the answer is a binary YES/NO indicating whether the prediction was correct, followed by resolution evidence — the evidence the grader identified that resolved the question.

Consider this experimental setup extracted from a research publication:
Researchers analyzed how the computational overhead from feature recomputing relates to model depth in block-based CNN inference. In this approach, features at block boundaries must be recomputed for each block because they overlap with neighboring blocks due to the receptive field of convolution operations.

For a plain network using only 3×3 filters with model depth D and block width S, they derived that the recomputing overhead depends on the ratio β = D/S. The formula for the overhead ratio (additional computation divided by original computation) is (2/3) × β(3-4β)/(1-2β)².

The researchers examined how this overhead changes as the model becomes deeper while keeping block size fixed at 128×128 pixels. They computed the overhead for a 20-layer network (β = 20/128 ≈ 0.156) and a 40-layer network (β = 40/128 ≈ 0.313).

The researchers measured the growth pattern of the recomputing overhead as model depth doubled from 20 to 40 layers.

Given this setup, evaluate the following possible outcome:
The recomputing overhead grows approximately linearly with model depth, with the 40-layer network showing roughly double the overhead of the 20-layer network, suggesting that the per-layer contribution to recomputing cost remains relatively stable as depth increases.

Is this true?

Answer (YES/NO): NO